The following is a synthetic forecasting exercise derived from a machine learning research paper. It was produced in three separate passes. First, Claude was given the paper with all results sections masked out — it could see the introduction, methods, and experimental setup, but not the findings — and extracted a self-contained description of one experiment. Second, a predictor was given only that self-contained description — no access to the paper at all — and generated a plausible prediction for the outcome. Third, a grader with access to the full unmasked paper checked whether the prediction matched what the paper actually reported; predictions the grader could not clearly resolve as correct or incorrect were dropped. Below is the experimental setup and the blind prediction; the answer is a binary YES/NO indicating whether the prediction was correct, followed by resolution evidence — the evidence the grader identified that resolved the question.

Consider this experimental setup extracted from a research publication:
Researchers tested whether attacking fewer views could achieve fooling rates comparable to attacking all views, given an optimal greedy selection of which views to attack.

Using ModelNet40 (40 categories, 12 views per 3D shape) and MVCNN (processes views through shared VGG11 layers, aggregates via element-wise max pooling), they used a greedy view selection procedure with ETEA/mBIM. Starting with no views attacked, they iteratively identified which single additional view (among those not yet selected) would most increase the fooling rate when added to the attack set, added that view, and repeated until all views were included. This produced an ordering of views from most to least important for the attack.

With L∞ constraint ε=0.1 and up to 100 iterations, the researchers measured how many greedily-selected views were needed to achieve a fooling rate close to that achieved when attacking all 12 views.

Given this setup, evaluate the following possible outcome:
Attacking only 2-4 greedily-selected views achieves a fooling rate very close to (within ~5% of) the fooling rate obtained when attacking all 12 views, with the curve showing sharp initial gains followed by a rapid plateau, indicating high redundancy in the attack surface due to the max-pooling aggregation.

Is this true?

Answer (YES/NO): NO